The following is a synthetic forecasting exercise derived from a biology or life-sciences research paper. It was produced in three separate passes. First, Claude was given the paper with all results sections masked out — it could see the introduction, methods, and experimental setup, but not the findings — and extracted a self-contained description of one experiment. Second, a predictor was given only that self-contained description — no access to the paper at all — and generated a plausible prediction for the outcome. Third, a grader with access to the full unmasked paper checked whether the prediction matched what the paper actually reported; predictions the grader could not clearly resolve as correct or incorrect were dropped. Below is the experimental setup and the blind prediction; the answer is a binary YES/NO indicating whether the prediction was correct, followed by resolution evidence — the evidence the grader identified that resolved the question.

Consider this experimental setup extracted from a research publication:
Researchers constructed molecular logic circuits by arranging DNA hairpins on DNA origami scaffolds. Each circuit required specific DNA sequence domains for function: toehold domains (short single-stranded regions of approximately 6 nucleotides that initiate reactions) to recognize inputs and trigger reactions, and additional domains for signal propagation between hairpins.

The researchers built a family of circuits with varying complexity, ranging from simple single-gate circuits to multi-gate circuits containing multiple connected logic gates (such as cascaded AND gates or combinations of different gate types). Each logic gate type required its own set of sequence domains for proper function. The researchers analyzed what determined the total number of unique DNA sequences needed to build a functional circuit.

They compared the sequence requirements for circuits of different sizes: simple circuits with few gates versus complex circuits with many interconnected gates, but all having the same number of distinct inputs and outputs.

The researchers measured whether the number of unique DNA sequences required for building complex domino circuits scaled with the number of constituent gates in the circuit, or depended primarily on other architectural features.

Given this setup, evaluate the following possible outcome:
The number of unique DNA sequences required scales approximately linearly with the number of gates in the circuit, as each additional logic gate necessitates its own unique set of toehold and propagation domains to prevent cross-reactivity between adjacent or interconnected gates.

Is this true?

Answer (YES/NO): NO